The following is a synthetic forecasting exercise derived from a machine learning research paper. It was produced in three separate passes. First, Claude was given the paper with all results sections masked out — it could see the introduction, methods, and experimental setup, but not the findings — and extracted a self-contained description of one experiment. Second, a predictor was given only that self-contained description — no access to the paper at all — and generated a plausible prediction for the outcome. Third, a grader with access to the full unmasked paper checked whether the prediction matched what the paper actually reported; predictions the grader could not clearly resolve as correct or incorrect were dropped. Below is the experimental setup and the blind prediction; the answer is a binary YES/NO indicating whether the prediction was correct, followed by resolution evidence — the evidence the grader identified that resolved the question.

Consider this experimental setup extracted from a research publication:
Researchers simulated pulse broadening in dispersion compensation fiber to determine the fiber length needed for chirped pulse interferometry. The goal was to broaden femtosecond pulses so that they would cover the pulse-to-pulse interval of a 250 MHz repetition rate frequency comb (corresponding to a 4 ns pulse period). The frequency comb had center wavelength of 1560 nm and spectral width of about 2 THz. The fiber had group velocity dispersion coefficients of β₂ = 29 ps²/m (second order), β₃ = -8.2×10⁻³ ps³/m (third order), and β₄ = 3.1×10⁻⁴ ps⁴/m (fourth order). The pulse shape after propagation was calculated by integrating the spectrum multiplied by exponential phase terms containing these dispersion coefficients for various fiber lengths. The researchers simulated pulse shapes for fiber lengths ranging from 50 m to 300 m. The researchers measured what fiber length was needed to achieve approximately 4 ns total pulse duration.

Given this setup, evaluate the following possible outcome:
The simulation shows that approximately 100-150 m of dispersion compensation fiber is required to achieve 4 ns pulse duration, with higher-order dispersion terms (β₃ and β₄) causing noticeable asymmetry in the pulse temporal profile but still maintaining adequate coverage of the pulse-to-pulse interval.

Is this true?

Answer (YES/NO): NO